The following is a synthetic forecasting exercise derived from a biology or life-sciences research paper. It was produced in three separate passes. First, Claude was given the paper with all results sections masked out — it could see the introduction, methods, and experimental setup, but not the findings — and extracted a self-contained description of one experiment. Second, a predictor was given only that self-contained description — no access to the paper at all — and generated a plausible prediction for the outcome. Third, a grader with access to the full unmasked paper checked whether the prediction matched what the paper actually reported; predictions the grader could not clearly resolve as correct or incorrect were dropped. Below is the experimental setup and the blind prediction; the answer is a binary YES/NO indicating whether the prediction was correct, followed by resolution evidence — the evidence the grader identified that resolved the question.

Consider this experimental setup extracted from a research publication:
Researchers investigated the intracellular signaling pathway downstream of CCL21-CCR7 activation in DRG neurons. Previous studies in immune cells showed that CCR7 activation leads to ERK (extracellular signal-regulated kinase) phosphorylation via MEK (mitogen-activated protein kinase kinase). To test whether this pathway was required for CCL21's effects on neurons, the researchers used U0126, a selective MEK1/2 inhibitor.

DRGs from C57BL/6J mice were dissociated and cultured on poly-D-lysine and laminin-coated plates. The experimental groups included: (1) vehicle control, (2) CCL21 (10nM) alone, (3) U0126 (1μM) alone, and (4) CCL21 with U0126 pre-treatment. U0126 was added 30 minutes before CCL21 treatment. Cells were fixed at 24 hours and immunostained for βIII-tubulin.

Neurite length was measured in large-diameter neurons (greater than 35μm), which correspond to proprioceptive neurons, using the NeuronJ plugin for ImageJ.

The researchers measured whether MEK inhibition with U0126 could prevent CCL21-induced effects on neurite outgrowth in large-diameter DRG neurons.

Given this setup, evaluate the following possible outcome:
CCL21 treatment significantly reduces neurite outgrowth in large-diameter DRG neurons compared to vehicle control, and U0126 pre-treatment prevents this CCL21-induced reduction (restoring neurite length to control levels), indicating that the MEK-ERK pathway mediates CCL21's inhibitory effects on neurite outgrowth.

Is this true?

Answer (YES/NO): NO